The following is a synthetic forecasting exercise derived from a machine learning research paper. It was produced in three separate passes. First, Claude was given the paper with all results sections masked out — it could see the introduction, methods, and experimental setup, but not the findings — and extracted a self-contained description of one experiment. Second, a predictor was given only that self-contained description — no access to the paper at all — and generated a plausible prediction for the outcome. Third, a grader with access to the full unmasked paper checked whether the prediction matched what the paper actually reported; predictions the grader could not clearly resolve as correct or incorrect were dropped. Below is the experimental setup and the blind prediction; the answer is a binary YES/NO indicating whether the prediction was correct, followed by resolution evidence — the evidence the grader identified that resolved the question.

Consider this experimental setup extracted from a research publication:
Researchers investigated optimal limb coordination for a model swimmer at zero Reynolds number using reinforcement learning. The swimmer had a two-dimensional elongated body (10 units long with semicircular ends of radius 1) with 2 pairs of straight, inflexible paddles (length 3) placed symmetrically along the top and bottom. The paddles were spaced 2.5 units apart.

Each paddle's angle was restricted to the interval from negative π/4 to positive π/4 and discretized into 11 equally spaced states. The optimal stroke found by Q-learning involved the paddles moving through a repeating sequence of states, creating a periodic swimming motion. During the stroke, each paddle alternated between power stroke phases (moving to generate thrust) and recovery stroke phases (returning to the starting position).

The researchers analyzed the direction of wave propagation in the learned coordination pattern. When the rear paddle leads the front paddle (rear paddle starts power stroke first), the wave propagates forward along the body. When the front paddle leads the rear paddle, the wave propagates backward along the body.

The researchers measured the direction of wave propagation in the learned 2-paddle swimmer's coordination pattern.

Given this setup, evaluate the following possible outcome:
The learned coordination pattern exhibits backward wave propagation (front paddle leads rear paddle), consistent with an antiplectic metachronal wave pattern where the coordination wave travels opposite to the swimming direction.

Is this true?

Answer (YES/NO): NO